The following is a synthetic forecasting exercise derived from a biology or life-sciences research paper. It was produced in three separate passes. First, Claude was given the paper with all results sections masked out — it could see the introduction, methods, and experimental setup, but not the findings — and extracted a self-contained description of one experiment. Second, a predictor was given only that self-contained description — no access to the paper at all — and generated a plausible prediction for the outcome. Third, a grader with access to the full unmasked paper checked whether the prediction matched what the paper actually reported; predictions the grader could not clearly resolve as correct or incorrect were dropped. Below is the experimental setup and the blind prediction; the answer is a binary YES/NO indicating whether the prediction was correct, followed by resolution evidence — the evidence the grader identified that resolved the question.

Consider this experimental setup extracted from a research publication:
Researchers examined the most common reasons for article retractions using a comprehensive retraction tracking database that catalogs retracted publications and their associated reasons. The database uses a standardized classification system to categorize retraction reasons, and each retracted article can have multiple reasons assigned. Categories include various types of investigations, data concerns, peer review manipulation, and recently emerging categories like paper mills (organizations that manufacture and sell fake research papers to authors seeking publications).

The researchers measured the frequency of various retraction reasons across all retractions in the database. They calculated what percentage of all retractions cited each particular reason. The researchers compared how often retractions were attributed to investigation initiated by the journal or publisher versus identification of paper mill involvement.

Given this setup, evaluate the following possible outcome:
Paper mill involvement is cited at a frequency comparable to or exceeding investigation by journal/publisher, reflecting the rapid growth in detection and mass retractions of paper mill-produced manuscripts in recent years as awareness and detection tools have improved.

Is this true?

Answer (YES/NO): NO